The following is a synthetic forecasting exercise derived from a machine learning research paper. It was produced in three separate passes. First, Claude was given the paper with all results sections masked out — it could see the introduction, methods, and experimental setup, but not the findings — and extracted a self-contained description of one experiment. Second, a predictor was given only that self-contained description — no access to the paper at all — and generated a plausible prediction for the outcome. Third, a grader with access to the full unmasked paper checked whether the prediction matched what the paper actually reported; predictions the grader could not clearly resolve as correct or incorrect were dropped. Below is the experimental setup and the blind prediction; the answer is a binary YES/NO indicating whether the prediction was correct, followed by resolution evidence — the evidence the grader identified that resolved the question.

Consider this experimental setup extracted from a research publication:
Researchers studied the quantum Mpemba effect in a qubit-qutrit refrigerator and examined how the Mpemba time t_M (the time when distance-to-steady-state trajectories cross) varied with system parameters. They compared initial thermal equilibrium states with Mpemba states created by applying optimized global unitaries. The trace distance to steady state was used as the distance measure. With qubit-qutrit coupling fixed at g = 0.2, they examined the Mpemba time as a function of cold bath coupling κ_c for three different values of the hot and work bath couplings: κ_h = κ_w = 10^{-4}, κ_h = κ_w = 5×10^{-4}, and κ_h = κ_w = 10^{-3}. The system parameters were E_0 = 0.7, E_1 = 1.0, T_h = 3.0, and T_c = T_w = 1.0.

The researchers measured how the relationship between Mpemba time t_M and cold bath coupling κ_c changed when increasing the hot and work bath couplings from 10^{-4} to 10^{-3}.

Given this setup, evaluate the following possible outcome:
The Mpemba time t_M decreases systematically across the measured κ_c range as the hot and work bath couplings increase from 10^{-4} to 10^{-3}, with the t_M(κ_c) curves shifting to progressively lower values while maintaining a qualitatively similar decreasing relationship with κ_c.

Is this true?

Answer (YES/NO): NO